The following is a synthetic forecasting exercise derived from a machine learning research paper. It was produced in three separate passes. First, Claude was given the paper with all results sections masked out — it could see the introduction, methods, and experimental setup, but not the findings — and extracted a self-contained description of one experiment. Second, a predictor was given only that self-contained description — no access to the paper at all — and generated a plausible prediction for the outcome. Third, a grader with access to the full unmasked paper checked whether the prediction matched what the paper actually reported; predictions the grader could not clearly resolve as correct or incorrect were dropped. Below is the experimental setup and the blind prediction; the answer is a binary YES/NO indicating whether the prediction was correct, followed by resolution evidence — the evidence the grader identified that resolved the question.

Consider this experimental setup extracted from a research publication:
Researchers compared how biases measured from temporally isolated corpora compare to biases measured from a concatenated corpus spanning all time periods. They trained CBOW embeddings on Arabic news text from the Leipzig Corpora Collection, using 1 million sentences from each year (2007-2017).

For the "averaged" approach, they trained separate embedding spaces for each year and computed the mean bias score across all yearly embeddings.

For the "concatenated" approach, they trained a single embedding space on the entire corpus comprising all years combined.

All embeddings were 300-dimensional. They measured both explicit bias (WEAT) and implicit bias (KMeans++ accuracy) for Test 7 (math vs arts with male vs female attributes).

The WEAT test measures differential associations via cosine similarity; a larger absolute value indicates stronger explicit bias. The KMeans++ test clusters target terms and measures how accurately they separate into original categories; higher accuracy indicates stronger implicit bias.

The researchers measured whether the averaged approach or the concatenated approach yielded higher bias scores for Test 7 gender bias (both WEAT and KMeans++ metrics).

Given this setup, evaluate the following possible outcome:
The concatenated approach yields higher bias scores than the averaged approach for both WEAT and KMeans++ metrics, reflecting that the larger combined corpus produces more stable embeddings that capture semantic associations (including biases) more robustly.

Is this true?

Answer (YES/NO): NO